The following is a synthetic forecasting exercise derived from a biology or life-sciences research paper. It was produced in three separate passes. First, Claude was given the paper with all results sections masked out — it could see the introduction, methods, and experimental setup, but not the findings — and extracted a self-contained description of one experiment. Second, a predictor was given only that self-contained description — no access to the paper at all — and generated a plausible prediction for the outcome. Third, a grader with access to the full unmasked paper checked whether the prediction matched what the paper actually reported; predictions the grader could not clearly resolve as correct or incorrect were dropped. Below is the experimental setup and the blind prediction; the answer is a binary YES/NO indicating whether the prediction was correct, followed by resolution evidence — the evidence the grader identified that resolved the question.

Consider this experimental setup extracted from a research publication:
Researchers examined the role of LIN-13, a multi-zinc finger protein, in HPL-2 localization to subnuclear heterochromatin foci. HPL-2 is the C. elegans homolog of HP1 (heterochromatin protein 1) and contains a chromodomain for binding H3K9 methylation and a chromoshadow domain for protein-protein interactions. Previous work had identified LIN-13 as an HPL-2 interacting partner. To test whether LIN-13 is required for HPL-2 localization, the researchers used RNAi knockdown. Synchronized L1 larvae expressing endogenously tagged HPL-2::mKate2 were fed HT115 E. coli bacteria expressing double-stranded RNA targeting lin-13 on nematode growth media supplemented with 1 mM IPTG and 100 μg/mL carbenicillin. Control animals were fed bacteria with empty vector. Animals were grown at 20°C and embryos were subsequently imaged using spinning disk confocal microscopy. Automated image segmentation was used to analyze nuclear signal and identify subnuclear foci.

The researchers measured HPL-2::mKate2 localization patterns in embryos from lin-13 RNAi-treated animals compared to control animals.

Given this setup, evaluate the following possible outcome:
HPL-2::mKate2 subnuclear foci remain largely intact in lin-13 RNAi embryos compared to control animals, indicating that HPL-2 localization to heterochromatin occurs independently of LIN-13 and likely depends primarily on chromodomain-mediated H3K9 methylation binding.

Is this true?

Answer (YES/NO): NO